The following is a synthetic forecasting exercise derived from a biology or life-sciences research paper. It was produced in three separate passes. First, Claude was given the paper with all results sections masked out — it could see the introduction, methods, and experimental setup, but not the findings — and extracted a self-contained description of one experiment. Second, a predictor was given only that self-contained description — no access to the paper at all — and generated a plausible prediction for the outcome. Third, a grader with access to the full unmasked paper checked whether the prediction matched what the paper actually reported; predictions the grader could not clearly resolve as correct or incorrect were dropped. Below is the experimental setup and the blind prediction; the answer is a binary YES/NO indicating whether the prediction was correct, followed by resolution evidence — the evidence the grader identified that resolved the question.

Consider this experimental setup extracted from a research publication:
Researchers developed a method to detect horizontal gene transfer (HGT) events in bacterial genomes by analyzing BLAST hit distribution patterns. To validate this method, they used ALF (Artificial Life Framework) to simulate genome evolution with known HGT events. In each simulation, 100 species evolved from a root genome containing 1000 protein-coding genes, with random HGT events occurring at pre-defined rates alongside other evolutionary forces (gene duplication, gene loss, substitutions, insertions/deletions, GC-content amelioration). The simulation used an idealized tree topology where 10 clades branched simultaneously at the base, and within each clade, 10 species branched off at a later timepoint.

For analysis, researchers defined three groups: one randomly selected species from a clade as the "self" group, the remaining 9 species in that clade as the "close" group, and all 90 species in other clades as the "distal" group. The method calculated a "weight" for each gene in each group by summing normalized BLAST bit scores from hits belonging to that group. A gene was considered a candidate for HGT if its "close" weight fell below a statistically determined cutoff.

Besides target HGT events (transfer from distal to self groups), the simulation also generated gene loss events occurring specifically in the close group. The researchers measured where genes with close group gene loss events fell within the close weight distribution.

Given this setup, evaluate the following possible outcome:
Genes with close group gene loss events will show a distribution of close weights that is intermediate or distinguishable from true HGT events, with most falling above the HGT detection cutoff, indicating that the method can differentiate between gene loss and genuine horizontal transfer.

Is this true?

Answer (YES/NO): YES